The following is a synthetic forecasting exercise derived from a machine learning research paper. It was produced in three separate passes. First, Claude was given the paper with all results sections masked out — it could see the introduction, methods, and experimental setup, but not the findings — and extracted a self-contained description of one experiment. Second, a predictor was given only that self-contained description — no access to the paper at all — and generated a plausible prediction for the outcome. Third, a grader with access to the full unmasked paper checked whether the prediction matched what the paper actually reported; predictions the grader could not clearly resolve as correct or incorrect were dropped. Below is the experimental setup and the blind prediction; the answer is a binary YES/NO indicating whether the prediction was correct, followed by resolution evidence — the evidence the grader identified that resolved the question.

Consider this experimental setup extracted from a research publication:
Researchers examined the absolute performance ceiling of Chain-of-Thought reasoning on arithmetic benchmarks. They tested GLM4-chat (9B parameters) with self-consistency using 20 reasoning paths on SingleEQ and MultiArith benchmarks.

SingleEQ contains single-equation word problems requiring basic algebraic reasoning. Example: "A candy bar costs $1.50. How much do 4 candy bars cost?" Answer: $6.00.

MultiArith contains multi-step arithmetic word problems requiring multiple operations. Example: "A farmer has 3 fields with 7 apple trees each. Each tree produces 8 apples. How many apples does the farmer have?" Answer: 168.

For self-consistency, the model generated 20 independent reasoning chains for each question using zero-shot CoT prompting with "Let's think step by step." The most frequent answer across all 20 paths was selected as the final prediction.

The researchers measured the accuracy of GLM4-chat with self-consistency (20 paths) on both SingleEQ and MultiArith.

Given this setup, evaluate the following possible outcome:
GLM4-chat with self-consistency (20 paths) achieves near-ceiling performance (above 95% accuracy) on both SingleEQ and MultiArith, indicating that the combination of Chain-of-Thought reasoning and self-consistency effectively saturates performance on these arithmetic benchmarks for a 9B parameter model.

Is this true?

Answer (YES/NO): NO